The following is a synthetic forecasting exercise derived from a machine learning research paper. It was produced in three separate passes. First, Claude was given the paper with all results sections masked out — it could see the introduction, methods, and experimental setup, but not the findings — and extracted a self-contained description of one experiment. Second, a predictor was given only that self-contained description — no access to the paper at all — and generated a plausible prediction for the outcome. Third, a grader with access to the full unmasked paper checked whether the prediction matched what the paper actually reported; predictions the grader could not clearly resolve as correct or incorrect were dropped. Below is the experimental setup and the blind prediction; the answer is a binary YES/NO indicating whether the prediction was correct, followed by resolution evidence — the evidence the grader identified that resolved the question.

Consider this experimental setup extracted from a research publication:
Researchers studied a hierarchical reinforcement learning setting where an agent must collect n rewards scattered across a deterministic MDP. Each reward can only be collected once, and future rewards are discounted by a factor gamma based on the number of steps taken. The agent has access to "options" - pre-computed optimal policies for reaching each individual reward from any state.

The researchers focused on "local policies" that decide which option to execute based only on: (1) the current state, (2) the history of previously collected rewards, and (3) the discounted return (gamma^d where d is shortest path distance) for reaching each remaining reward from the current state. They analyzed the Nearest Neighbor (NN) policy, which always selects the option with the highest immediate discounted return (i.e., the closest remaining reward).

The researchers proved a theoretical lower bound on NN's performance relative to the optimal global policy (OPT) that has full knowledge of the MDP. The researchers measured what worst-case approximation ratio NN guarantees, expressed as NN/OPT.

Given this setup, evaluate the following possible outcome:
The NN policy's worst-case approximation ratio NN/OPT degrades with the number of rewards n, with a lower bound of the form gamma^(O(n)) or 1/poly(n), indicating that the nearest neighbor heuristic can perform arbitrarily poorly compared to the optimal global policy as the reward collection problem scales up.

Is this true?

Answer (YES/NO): YES